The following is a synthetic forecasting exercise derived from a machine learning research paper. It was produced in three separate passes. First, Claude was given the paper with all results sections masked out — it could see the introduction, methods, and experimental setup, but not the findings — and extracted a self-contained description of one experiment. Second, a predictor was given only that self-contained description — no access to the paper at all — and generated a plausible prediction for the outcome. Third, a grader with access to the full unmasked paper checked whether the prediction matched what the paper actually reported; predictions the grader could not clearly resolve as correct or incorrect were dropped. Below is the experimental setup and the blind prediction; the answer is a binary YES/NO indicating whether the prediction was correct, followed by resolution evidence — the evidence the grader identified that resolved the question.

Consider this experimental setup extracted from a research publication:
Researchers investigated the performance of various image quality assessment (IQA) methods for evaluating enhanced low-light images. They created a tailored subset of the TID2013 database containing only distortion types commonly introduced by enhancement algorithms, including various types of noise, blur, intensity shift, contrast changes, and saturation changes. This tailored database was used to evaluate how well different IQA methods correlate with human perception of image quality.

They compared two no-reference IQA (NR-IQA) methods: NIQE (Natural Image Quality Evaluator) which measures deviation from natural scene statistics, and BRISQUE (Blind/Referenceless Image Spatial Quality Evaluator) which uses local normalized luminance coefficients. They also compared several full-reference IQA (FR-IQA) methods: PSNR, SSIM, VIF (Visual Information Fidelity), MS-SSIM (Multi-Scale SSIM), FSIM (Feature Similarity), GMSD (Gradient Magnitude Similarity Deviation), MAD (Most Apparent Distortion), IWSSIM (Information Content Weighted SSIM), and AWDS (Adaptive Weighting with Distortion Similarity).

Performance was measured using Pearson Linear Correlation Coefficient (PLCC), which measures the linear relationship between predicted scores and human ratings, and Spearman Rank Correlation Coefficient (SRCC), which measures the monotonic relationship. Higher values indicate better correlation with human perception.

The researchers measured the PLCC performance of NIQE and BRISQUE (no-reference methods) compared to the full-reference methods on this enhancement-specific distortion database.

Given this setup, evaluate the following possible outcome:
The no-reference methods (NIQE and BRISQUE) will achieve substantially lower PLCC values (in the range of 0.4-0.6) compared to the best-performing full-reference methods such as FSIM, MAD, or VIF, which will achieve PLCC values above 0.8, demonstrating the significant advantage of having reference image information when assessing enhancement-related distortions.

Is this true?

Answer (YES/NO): NO